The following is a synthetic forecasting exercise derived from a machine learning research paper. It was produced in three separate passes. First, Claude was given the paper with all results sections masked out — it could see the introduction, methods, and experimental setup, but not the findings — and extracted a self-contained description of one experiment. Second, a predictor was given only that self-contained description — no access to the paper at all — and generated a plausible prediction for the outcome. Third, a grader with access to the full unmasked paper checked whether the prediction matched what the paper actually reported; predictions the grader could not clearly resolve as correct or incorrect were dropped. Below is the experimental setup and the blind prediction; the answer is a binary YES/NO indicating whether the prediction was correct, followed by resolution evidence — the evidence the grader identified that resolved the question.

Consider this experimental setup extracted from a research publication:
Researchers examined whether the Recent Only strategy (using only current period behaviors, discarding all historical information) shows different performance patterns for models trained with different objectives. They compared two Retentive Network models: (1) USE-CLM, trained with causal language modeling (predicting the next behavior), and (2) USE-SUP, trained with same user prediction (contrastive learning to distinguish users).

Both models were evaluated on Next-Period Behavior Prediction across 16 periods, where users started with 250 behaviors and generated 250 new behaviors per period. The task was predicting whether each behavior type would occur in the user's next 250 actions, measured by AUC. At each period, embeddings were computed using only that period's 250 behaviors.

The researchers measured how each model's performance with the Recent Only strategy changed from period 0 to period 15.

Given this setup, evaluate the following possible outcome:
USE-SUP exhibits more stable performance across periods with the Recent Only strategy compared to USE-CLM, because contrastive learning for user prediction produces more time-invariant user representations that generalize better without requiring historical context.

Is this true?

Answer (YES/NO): NO